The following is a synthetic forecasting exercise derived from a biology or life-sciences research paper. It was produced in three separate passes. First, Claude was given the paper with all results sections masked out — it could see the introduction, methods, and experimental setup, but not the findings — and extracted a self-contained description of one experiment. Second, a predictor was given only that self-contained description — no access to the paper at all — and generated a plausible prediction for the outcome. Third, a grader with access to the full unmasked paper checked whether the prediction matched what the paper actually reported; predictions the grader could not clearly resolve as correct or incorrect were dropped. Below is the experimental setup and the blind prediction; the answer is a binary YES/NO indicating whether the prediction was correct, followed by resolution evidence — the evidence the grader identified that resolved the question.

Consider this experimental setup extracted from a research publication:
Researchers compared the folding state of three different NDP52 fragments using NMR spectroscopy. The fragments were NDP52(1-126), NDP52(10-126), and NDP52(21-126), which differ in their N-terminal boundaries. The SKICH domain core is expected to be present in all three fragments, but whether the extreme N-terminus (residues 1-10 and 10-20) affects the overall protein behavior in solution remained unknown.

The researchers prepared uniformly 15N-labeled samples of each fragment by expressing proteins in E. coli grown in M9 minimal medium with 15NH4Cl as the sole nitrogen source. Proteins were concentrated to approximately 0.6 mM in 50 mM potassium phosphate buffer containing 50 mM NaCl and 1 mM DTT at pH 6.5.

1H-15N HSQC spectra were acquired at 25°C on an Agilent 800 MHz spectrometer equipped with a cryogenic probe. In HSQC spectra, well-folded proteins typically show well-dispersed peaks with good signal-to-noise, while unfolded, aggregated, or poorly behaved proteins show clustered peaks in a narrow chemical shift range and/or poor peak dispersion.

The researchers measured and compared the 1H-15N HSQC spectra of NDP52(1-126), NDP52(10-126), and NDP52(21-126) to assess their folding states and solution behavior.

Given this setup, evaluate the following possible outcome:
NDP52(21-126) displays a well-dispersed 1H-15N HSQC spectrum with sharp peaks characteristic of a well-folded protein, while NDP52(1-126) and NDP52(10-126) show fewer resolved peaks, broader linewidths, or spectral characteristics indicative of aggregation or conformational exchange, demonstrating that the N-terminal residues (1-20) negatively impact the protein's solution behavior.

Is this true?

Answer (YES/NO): NO